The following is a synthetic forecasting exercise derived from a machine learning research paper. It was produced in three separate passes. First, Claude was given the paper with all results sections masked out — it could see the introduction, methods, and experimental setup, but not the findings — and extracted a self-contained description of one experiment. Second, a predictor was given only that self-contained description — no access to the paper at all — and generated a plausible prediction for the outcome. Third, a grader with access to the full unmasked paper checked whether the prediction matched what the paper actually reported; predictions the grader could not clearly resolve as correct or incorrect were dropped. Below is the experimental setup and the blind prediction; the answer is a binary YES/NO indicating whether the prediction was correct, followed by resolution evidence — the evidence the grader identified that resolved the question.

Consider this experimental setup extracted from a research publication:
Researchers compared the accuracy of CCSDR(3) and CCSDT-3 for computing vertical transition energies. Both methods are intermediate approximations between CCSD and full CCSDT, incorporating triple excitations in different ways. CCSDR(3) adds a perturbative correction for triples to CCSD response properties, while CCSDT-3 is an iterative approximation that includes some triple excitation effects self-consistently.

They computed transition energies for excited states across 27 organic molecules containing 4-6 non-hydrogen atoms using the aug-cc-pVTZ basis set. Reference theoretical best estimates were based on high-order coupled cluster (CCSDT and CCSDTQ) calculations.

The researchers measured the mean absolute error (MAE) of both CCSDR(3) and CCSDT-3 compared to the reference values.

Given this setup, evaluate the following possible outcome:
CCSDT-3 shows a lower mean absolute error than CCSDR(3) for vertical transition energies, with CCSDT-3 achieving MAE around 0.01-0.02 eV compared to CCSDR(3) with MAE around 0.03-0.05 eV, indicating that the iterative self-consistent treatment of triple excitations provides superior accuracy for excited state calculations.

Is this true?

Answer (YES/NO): NO